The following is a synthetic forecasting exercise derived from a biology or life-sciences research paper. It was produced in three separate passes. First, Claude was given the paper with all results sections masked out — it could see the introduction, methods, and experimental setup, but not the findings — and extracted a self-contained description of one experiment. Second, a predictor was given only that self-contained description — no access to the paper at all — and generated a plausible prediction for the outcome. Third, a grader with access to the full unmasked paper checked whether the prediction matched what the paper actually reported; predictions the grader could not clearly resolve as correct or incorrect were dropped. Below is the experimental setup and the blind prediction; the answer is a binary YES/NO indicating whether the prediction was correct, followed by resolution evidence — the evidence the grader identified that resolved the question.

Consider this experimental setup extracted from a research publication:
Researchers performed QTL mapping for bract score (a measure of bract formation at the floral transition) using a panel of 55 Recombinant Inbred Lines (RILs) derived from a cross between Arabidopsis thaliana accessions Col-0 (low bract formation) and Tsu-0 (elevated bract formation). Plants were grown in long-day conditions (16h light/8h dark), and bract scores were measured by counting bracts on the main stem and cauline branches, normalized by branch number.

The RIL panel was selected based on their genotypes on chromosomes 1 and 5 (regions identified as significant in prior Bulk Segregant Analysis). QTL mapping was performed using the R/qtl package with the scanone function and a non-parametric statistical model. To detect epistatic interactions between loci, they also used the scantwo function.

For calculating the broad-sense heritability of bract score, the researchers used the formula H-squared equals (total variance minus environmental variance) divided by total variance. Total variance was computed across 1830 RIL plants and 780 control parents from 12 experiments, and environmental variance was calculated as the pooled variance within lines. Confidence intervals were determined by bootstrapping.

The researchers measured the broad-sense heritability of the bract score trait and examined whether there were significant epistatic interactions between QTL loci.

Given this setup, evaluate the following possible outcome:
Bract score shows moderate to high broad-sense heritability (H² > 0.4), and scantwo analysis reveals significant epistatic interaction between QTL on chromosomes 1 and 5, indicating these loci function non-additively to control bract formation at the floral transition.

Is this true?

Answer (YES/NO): NO